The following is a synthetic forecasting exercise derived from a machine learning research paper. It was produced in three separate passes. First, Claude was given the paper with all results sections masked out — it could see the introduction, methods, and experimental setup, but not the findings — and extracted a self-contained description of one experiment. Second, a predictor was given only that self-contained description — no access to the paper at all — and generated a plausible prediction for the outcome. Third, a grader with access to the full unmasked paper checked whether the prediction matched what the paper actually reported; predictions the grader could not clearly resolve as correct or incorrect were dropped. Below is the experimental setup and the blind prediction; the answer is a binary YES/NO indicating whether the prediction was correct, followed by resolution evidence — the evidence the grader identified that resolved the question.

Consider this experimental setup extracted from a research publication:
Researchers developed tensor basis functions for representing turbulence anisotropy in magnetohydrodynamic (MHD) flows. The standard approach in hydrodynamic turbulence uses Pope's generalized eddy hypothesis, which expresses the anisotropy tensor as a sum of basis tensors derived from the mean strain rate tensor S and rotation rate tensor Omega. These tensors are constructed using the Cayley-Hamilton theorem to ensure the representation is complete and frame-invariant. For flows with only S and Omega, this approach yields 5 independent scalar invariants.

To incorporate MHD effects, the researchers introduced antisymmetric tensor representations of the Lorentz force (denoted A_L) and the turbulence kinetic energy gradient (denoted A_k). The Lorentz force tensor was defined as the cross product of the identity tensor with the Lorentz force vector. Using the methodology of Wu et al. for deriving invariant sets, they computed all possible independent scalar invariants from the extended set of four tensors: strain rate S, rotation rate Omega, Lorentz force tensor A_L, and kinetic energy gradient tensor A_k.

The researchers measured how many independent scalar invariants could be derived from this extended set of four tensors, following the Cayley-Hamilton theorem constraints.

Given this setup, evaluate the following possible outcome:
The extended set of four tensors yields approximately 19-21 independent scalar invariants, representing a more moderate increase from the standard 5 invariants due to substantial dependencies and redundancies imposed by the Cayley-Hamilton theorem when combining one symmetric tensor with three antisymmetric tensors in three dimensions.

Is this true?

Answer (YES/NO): NO